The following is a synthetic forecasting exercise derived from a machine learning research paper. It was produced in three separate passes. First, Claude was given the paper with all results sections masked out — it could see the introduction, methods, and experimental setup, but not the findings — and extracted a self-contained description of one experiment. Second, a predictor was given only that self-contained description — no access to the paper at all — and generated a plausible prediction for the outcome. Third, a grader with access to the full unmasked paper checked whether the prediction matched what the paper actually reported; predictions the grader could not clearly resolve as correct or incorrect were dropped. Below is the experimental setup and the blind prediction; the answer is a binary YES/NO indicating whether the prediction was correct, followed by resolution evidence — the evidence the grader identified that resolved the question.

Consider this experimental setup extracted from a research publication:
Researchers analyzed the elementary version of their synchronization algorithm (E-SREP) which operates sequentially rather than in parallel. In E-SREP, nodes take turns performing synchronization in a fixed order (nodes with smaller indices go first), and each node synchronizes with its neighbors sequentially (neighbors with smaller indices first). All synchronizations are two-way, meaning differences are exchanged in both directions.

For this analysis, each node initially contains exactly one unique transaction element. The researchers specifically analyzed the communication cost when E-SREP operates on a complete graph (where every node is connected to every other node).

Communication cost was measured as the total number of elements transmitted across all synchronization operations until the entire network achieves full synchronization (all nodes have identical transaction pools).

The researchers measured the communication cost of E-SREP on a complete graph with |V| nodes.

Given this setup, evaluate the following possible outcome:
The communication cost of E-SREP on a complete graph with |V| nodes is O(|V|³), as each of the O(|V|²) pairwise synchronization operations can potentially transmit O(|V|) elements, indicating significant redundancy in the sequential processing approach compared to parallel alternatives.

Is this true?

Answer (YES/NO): NO